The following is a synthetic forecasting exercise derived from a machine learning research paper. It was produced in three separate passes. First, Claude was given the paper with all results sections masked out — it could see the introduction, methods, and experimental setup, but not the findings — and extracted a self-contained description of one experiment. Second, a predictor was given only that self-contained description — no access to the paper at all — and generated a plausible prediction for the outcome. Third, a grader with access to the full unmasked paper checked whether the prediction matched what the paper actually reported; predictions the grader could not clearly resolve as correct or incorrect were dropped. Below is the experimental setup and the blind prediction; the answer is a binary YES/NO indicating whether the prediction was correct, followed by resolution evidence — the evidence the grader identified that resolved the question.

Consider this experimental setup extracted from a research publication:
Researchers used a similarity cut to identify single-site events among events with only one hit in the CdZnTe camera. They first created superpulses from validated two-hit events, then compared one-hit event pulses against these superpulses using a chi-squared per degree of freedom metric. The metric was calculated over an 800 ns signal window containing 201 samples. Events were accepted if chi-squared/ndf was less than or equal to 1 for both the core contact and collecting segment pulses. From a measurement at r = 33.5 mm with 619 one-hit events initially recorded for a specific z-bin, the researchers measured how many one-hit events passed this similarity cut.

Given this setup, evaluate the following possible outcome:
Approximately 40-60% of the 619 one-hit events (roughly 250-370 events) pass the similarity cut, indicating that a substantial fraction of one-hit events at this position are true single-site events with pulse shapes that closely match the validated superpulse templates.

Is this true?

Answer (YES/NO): NO